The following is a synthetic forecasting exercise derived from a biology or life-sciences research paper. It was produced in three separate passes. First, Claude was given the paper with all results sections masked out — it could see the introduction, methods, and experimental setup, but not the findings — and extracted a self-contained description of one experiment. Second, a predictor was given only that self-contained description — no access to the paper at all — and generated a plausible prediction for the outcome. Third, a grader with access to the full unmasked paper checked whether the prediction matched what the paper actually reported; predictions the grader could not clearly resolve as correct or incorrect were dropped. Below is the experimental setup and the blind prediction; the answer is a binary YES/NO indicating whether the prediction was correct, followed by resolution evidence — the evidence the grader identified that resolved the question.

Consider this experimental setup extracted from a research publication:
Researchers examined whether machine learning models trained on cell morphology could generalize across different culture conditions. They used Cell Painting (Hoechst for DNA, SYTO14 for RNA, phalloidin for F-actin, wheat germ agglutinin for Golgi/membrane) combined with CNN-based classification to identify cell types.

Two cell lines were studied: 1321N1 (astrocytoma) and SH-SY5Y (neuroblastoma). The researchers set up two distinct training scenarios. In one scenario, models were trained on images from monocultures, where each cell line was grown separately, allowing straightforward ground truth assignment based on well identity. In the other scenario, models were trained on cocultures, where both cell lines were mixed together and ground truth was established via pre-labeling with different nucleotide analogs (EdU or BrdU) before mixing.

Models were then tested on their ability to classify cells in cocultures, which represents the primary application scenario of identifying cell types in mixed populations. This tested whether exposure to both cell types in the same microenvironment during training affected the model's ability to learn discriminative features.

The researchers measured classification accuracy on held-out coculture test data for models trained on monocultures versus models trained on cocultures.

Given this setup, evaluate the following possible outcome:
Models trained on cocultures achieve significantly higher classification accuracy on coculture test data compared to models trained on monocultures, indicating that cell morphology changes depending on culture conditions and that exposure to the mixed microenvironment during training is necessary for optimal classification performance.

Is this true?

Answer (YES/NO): YES